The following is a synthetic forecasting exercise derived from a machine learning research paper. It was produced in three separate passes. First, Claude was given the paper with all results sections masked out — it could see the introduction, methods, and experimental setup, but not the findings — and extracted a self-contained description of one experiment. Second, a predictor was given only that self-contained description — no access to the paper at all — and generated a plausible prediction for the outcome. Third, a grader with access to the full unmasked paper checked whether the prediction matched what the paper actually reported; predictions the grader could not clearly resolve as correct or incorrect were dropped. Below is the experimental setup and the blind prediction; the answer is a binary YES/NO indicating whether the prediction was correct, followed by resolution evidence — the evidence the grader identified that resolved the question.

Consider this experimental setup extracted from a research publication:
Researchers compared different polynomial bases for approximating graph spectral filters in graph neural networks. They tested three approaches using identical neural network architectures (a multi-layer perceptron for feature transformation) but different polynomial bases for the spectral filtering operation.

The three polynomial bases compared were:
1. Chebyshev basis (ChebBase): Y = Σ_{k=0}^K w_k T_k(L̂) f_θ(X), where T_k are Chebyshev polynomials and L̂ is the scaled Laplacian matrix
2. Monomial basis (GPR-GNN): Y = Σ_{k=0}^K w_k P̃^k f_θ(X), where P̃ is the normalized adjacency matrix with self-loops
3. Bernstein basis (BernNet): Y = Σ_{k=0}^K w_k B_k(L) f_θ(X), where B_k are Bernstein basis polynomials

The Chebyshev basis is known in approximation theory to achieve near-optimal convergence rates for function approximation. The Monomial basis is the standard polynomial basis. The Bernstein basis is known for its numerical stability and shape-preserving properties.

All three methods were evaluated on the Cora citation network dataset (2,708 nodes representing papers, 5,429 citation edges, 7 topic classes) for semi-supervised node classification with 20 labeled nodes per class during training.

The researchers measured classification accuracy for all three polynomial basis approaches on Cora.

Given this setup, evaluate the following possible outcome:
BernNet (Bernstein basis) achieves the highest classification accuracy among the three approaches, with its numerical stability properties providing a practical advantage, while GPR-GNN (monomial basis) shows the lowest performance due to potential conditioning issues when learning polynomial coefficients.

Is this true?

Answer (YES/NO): NO